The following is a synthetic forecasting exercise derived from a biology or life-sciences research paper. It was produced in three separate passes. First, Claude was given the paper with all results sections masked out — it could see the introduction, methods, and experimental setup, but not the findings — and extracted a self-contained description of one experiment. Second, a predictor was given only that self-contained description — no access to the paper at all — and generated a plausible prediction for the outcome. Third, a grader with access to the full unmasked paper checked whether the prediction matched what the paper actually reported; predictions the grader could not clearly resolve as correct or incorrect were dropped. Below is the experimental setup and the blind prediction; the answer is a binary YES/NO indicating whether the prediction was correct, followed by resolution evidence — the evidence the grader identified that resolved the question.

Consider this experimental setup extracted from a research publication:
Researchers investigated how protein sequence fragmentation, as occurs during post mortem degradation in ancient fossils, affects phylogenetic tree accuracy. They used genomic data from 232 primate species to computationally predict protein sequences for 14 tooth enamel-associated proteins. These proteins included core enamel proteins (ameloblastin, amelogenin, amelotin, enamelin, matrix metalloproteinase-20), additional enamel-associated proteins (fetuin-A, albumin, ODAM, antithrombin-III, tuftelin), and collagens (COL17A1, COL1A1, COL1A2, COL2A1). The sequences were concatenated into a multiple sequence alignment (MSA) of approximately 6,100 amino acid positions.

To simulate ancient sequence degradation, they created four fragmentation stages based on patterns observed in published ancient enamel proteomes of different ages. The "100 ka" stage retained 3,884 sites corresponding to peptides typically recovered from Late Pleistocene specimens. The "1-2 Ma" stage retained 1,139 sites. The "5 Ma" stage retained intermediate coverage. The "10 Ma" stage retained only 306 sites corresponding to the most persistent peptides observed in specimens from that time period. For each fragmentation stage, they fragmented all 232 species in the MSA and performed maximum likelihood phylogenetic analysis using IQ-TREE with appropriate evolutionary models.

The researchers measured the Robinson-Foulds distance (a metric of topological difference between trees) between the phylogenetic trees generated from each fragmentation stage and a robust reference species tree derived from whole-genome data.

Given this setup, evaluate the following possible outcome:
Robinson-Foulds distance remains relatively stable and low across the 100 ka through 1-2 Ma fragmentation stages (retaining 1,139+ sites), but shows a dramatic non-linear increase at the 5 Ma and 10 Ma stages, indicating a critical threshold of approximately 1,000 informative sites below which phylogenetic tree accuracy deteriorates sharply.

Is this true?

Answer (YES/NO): YES